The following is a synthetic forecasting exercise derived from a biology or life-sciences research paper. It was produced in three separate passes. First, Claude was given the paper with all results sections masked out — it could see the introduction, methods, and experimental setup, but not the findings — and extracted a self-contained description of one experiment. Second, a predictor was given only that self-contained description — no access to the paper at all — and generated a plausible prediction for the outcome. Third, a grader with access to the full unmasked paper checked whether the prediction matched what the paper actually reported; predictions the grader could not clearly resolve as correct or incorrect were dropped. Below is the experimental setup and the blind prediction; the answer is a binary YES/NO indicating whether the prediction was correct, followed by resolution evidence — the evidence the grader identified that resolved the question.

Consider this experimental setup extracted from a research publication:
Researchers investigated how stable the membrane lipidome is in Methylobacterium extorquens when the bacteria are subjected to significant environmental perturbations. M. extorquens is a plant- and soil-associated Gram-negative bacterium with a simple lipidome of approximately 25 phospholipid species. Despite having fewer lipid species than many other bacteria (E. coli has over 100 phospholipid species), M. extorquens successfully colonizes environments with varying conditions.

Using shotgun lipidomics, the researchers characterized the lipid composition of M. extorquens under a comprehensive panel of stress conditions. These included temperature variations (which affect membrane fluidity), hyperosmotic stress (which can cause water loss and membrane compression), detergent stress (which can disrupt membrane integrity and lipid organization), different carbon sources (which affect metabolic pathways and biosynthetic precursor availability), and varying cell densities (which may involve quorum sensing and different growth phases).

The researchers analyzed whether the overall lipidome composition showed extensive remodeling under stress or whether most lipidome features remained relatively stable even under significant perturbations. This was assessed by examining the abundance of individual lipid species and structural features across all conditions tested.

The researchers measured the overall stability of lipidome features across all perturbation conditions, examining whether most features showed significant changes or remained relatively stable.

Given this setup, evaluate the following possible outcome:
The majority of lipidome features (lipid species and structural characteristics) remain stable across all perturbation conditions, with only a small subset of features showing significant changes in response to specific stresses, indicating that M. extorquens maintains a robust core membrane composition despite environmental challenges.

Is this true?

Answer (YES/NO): YES